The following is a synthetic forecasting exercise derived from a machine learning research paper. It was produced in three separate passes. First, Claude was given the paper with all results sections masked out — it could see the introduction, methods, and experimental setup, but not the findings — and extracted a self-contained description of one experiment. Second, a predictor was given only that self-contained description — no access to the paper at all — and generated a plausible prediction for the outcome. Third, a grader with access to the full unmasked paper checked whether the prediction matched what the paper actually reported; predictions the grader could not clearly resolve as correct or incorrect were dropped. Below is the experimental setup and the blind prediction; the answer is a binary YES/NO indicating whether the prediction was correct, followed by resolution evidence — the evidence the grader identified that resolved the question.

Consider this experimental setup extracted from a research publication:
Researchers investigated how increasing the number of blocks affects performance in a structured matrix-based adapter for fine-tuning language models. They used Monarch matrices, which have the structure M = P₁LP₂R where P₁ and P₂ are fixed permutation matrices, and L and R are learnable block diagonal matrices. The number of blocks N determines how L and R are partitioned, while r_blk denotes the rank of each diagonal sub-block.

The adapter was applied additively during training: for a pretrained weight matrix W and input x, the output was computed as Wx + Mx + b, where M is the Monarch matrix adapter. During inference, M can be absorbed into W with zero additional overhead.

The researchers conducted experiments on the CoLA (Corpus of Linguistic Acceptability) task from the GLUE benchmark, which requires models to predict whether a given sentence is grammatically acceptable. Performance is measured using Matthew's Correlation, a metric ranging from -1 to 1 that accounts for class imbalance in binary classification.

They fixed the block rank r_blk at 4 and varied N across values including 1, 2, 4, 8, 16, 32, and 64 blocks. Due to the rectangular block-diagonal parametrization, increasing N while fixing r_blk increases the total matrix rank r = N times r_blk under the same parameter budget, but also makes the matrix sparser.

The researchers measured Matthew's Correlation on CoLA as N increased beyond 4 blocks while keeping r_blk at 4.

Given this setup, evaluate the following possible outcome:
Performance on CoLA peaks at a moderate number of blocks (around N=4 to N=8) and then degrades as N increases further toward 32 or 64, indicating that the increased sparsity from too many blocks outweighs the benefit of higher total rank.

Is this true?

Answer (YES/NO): NO